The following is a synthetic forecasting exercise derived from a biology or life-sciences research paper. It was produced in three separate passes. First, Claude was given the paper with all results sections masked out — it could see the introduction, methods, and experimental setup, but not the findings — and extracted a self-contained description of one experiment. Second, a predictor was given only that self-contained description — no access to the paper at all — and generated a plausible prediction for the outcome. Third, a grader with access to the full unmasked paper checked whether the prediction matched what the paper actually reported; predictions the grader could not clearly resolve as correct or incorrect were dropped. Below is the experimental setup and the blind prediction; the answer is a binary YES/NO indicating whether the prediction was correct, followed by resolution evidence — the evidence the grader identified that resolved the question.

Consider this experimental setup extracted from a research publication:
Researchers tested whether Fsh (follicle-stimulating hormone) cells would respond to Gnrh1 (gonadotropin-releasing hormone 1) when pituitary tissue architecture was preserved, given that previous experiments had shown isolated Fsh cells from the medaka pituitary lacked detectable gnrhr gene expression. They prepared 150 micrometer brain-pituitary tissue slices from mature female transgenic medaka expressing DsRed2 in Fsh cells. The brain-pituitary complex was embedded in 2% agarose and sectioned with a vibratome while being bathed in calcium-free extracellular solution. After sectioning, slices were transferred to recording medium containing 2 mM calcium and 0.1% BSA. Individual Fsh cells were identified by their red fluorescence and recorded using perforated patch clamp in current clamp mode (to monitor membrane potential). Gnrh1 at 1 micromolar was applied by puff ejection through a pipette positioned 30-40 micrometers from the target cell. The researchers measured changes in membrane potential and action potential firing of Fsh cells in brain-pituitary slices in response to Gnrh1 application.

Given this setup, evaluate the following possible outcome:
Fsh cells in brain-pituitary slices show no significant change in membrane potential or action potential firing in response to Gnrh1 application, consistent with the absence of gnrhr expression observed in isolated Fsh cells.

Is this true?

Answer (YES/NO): NO